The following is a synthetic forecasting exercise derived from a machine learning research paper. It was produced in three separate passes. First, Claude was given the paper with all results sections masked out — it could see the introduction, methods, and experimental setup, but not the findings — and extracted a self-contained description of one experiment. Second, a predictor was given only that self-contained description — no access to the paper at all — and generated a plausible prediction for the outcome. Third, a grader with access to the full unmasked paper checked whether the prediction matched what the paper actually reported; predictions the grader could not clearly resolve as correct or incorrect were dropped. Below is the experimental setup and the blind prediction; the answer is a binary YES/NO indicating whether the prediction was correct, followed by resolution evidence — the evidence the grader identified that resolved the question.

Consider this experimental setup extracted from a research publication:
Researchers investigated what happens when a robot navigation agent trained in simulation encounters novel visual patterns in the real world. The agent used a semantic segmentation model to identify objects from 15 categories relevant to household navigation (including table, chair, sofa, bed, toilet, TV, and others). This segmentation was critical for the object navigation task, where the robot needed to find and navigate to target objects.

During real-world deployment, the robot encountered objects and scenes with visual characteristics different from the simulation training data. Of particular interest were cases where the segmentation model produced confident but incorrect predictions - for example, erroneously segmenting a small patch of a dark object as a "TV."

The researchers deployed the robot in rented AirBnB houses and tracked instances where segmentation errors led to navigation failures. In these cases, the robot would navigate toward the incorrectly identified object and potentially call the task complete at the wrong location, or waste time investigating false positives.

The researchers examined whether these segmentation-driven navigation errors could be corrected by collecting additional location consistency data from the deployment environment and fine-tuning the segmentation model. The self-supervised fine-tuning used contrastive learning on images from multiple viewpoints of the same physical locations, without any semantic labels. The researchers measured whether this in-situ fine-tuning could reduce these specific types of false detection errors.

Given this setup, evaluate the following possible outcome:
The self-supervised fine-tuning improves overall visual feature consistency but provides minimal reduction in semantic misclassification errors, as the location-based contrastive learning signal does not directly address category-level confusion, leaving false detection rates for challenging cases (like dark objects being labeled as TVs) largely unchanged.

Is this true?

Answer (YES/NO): NO